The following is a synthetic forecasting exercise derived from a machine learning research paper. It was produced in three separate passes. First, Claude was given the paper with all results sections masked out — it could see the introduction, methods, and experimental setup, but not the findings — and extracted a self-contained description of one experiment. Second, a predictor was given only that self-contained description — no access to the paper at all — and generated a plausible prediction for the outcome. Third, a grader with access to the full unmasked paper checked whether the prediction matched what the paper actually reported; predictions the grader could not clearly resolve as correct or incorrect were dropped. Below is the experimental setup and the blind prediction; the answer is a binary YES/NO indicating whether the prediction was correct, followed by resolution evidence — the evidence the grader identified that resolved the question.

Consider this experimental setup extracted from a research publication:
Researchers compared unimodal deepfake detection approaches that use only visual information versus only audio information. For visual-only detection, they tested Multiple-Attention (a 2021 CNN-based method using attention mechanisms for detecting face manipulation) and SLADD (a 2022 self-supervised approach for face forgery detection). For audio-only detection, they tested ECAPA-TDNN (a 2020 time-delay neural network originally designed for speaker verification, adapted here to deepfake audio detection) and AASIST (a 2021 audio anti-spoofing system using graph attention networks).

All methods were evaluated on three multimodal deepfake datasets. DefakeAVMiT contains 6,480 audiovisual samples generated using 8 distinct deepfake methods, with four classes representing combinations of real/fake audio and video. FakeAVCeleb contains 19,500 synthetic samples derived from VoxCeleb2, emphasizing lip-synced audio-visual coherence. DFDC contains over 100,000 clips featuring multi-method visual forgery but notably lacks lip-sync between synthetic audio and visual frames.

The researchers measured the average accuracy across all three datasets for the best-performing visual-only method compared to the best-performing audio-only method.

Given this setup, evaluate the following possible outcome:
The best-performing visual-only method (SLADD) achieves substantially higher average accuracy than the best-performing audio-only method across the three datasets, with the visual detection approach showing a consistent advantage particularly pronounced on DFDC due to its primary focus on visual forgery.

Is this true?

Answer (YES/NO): NO